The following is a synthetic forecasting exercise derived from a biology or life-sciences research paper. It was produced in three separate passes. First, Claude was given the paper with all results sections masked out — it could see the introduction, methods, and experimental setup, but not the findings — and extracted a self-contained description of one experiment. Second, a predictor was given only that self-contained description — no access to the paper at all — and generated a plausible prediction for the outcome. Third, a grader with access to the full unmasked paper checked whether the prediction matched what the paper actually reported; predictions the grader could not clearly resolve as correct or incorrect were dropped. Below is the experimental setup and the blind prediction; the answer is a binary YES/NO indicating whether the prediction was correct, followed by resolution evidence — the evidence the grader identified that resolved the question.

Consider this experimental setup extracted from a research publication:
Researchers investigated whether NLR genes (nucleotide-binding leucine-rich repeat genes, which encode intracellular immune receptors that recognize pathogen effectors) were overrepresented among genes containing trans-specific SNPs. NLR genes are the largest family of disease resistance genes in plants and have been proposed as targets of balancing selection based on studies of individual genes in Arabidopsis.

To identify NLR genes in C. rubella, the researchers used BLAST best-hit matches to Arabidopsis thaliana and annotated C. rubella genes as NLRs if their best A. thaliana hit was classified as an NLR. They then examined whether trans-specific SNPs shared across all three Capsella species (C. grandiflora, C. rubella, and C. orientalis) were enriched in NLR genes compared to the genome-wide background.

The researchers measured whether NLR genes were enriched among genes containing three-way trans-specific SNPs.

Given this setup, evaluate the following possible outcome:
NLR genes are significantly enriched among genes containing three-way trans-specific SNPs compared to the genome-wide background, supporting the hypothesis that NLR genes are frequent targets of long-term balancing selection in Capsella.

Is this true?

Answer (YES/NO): YES